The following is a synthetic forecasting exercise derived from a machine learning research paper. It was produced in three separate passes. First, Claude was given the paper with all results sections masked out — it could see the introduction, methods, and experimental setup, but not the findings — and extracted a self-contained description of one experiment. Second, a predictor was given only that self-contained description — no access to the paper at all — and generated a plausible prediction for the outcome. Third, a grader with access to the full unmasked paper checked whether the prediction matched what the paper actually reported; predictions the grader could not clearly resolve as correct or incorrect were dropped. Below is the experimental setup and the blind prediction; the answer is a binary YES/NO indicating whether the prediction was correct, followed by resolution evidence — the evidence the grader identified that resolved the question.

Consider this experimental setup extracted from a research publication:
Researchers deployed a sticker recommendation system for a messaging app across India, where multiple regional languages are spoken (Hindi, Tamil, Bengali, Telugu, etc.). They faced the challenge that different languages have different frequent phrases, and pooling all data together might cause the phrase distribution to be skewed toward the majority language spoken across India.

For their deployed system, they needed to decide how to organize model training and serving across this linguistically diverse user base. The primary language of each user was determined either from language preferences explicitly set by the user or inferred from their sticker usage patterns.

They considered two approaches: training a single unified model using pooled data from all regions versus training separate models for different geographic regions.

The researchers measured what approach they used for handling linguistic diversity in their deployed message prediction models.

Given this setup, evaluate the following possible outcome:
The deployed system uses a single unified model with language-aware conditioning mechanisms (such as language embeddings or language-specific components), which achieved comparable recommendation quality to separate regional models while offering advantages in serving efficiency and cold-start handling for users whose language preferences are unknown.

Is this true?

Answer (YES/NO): NO